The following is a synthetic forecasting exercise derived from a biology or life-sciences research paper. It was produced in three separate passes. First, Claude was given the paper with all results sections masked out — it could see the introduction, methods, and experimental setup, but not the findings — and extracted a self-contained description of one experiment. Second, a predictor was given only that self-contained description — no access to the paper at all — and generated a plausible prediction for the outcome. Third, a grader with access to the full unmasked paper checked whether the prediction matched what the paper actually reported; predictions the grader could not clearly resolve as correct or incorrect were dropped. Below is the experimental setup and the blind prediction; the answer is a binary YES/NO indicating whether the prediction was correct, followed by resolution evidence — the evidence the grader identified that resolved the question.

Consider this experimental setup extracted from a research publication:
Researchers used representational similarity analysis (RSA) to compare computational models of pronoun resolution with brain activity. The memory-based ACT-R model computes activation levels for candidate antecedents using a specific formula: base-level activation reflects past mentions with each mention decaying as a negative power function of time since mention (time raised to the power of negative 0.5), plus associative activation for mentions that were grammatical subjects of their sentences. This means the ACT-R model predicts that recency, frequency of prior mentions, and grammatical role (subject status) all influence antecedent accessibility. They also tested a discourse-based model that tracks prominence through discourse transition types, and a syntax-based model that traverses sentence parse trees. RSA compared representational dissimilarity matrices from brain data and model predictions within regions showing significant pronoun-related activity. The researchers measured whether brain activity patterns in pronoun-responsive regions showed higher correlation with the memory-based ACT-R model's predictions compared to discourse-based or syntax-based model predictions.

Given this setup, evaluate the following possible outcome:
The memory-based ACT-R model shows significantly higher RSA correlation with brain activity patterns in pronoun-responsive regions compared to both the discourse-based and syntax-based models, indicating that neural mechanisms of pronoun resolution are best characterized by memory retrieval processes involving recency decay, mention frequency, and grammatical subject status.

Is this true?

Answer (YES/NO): NO